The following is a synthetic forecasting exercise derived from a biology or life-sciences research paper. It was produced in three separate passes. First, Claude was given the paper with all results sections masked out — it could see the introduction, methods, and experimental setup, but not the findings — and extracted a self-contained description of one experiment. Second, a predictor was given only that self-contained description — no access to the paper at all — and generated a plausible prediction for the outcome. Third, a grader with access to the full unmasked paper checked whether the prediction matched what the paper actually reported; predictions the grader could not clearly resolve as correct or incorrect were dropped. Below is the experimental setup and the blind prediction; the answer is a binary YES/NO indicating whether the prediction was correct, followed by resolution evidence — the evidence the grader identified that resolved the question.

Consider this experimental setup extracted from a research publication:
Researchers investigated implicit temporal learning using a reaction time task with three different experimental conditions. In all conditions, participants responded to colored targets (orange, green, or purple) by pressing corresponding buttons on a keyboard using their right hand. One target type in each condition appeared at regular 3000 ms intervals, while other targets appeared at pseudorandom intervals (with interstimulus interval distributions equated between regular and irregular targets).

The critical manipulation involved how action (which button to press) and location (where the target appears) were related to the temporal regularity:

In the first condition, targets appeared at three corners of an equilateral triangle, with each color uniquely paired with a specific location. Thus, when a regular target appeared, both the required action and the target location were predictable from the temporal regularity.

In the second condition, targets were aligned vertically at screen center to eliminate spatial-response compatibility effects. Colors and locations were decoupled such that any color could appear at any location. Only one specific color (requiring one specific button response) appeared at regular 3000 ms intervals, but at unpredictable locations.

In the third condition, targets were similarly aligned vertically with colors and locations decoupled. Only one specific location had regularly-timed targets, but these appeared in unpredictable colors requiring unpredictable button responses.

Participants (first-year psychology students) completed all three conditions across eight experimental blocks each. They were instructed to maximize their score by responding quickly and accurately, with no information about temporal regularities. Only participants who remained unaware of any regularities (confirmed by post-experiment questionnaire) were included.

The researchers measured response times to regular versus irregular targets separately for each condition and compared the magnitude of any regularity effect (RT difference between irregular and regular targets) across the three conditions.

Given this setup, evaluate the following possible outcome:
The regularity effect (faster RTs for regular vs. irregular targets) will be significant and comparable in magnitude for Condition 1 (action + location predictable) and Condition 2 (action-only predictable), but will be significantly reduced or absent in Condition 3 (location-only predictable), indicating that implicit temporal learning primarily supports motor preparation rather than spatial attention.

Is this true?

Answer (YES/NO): NO